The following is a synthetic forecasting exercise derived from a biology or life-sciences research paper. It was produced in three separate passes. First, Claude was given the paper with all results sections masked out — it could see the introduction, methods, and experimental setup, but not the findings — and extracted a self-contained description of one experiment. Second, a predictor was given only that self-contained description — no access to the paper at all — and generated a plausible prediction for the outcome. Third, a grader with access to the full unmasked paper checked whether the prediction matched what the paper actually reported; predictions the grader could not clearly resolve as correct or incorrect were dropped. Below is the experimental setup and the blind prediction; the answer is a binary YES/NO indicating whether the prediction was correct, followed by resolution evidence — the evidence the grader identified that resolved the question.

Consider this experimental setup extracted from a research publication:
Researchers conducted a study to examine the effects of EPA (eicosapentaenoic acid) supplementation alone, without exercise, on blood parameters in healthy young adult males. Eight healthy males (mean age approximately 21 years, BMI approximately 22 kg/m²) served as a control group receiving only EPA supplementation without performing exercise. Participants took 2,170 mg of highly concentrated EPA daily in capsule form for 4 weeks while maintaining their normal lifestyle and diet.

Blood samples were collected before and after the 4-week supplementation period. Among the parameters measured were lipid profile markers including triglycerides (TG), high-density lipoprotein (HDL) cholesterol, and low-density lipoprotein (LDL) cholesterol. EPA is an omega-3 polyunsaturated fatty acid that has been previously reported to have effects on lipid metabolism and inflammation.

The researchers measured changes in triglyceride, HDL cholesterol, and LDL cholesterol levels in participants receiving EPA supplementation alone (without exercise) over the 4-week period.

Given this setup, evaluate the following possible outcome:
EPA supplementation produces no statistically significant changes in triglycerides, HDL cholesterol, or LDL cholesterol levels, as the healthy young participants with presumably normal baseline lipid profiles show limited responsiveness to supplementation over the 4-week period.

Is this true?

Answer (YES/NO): NO